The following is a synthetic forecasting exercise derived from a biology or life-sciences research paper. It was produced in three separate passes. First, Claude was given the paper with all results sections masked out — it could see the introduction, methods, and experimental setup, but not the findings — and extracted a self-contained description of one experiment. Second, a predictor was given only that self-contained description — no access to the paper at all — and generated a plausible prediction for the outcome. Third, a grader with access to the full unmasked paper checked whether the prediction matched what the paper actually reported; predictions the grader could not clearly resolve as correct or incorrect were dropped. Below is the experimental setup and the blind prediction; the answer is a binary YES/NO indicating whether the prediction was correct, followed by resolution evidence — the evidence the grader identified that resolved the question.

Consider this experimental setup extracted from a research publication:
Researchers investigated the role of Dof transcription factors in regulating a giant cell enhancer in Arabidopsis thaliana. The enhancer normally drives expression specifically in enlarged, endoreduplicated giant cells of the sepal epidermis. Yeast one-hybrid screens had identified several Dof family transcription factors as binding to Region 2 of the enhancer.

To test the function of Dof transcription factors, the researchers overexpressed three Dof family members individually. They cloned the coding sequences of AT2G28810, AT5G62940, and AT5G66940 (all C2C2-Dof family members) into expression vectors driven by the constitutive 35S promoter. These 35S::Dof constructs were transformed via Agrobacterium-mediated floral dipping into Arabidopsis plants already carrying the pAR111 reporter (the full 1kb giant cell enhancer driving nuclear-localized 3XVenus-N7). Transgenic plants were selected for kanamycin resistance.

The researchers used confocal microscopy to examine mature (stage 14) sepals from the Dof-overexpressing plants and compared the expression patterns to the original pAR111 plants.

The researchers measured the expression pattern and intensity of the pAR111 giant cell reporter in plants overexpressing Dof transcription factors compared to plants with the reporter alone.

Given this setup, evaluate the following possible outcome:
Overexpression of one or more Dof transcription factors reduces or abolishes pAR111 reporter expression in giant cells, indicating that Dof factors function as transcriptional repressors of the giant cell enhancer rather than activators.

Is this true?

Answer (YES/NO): YES